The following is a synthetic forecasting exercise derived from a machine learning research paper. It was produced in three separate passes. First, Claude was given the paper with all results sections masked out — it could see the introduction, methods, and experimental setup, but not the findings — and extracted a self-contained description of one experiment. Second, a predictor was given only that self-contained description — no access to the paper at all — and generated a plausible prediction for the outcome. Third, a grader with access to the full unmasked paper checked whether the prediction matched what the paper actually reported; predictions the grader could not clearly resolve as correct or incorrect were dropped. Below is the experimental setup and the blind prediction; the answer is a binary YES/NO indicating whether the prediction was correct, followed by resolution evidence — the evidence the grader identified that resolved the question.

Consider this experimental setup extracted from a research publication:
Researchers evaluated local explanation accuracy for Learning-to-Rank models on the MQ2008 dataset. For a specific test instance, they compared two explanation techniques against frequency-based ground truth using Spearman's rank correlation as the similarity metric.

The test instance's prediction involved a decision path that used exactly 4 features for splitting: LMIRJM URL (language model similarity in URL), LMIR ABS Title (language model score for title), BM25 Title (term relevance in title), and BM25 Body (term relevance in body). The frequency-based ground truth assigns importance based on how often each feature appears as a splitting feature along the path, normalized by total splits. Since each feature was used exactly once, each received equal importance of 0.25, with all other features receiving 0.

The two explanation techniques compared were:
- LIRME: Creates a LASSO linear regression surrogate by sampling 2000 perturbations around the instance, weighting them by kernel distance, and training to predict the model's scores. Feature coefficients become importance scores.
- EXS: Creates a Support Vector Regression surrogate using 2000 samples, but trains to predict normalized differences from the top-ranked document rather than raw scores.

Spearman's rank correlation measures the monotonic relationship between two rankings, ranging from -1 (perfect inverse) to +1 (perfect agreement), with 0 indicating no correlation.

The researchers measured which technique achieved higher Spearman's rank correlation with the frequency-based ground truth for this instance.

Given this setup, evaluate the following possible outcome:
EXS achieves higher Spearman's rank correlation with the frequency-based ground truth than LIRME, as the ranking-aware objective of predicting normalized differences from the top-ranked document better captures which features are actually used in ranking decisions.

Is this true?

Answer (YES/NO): NO